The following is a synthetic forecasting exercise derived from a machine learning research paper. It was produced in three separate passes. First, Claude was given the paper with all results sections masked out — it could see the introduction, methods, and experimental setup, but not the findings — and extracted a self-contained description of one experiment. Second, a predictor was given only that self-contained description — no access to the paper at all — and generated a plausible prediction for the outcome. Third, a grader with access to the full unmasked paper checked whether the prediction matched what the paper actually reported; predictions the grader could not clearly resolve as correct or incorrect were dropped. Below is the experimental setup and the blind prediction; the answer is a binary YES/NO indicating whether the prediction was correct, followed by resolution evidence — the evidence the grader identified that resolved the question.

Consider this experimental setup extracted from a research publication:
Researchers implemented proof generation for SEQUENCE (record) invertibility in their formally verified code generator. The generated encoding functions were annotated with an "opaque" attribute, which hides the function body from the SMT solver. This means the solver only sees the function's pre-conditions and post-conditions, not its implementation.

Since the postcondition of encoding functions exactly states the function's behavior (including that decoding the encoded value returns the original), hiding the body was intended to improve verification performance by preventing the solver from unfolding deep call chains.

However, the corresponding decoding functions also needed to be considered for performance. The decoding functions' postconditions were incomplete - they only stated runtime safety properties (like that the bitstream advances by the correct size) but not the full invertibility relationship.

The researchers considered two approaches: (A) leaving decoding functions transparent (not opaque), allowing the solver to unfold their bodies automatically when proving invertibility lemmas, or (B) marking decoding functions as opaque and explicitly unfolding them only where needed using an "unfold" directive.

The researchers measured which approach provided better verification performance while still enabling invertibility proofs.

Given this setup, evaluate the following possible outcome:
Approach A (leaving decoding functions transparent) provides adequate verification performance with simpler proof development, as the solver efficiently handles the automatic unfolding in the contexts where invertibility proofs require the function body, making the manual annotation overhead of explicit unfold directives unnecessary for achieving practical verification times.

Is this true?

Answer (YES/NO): NO